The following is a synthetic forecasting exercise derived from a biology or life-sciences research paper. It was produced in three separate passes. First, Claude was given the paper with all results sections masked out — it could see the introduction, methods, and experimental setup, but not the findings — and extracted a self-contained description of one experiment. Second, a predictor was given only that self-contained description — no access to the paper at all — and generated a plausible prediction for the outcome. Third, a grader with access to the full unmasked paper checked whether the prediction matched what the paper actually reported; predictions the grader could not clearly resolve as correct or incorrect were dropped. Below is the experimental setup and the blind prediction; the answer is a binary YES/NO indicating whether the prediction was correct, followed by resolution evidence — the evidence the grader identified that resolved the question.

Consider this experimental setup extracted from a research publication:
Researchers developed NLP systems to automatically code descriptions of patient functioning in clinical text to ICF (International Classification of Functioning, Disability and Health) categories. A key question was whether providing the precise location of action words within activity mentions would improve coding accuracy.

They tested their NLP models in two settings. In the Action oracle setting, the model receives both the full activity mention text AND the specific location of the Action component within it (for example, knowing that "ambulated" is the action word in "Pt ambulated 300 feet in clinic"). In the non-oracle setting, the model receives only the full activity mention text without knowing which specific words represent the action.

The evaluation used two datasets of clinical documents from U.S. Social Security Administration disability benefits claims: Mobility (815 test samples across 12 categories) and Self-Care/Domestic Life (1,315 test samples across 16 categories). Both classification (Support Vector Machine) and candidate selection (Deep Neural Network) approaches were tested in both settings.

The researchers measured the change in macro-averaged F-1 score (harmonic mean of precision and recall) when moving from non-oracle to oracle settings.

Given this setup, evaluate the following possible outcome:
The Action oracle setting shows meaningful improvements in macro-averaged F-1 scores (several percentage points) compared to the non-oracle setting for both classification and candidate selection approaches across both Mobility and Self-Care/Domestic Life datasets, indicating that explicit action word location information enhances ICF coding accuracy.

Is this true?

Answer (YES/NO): YES